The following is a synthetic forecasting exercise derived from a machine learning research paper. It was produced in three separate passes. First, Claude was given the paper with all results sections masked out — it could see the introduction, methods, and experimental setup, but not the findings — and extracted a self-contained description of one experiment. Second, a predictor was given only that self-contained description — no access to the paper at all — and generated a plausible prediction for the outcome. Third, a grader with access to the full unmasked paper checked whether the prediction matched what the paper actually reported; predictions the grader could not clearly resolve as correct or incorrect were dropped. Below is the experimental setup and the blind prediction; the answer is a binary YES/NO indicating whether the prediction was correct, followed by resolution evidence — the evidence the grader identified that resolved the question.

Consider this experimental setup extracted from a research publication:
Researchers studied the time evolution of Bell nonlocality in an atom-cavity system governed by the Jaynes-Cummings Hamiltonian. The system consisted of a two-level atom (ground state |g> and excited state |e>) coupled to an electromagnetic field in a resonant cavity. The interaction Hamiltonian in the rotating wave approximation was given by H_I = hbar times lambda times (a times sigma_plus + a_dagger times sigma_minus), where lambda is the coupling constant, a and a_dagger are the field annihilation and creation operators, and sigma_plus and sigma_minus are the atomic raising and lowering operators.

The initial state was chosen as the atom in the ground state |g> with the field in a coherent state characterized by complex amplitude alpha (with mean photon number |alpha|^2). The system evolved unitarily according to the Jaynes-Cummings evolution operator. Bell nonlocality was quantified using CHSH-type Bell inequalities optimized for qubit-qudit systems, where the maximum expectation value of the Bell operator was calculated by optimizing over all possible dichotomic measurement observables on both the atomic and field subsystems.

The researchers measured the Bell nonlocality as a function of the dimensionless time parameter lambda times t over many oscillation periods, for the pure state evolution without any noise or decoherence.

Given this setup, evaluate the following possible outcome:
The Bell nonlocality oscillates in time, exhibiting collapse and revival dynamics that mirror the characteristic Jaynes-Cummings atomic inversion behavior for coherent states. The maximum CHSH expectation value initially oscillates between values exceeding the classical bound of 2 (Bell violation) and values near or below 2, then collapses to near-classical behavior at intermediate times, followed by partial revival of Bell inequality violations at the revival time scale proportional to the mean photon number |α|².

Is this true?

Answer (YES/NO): NO